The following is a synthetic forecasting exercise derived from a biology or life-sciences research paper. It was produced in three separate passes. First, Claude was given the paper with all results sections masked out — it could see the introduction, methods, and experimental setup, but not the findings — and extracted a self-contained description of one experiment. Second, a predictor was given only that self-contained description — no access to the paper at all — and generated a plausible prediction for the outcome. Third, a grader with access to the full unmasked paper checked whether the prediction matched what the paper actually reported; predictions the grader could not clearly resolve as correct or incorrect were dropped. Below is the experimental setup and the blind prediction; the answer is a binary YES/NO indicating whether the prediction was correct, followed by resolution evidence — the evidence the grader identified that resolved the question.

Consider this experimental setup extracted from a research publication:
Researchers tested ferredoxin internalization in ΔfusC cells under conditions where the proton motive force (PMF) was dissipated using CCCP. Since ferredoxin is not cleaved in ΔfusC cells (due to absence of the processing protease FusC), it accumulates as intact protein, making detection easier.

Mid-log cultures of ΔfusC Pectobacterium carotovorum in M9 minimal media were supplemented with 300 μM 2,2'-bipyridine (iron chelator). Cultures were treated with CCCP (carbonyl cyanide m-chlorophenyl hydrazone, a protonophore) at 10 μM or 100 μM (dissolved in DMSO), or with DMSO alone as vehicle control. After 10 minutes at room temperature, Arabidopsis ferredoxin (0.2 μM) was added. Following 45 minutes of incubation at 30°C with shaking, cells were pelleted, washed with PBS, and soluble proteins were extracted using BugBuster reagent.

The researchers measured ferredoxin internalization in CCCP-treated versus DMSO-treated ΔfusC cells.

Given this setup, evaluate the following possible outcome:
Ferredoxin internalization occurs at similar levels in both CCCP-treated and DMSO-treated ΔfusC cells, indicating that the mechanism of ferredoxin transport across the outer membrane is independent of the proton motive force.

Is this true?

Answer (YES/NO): NO